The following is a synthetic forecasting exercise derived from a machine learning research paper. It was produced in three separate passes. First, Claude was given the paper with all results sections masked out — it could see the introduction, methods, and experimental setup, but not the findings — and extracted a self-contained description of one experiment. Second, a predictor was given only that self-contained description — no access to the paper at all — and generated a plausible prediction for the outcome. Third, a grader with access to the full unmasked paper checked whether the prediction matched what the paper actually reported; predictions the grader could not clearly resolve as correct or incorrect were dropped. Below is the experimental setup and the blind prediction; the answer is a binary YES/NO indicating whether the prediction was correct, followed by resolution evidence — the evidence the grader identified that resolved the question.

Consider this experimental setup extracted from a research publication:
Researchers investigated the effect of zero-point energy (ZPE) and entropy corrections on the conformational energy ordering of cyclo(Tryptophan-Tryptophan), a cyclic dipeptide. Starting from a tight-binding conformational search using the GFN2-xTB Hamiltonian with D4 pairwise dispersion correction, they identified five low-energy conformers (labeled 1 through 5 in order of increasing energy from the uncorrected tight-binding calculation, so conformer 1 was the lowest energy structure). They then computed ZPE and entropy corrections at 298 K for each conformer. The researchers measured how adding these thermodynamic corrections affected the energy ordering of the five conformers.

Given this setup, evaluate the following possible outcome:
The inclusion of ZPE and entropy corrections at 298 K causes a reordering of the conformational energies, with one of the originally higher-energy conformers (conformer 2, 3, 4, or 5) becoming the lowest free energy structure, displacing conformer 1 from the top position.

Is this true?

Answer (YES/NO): YES